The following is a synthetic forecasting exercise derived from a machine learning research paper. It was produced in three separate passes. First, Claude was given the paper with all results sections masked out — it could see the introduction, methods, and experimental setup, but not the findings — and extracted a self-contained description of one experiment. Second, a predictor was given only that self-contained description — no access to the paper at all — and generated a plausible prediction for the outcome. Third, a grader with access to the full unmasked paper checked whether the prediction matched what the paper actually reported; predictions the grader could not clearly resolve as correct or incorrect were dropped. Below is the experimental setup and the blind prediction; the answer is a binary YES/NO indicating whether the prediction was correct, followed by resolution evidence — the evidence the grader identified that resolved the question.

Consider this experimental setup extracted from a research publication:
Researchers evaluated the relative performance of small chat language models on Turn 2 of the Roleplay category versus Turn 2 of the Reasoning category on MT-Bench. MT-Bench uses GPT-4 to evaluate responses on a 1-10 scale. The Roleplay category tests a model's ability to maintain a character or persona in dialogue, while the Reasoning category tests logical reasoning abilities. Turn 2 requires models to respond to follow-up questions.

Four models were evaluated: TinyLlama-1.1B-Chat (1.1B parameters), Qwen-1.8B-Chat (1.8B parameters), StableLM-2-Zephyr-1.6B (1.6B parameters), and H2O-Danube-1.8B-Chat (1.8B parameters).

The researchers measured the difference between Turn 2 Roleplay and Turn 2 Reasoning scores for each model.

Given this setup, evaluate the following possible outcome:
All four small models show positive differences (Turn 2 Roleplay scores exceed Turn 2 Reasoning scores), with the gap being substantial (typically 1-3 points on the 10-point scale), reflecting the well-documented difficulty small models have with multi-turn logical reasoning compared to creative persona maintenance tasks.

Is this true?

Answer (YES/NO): NO